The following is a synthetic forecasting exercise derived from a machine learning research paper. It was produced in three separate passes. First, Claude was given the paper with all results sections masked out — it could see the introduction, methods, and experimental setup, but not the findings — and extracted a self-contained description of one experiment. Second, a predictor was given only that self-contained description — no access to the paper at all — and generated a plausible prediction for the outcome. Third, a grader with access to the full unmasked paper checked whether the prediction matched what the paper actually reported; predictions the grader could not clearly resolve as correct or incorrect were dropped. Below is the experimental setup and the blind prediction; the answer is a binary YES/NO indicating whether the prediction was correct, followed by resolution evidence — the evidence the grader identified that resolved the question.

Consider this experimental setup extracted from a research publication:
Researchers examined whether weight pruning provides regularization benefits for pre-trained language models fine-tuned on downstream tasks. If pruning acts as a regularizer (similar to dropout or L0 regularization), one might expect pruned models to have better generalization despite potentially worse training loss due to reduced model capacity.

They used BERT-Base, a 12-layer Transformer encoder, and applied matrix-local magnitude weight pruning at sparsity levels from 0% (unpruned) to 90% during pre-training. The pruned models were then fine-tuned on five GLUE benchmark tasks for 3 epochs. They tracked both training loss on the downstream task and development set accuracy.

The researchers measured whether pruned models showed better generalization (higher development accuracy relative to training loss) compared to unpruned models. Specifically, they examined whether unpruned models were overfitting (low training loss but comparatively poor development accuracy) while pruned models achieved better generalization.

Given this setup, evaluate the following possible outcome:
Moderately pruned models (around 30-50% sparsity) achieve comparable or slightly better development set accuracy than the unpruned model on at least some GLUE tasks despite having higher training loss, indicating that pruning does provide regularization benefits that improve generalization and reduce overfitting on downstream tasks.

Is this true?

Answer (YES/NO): NO